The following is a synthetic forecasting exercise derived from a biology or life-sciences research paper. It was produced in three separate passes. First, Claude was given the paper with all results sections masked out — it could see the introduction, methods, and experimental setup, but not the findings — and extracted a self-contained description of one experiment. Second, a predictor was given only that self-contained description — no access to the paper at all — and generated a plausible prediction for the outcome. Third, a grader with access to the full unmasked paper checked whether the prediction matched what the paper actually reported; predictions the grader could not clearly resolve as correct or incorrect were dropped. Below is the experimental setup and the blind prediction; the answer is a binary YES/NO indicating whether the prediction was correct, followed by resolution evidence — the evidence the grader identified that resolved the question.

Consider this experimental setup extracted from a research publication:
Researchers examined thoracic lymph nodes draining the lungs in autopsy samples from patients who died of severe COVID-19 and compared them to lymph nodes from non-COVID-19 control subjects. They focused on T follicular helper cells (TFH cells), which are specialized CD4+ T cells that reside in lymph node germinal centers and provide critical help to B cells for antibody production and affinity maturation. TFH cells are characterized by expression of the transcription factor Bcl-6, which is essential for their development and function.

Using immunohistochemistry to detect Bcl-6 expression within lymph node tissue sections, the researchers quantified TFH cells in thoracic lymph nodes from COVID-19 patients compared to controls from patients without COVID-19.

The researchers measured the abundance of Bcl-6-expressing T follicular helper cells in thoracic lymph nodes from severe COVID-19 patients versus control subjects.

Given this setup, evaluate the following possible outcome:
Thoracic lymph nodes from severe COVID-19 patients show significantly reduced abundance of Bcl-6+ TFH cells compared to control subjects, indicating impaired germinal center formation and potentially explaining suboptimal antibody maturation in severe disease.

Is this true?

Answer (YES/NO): YES